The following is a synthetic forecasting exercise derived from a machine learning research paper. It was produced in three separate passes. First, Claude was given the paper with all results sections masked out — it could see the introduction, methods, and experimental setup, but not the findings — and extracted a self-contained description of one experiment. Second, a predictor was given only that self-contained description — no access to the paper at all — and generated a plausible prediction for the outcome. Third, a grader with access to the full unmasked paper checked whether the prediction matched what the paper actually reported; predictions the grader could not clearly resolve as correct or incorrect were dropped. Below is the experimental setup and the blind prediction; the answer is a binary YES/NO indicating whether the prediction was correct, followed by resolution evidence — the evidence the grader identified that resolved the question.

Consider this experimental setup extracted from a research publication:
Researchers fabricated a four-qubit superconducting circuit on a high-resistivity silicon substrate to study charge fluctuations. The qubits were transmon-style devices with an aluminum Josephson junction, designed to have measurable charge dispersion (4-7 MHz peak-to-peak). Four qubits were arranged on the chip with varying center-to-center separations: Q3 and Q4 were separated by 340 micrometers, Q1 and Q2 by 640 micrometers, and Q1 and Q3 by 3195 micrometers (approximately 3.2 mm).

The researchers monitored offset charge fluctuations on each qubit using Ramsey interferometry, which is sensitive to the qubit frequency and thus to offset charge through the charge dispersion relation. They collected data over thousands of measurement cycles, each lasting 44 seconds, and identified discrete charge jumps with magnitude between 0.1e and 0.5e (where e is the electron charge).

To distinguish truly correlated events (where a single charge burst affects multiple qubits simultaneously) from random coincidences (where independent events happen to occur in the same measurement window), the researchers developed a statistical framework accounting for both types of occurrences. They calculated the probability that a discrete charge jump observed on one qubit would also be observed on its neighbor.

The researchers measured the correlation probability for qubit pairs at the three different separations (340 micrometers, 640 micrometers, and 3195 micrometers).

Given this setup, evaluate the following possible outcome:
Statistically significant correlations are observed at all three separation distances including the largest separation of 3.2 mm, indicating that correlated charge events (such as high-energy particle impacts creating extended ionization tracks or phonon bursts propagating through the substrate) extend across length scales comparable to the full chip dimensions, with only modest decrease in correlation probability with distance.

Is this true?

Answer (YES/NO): NO